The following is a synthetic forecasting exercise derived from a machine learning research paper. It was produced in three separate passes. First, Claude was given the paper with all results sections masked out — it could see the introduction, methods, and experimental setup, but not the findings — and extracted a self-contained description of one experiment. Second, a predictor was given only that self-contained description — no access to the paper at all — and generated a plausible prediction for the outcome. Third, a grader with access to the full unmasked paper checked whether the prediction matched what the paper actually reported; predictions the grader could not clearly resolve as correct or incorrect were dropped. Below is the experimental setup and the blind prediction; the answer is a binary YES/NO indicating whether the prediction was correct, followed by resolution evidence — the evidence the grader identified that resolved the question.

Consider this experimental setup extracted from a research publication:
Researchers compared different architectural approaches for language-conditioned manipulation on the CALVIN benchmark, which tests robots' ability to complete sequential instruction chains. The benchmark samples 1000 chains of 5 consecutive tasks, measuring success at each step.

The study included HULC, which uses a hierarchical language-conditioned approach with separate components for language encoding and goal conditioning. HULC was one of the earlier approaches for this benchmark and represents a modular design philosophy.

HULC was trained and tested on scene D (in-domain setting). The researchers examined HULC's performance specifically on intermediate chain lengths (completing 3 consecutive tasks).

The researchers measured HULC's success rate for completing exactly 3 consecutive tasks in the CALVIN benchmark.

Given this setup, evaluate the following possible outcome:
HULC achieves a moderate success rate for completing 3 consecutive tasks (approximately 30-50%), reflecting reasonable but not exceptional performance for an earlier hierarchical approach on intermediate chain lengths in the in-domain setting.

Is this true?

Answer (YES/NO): NO